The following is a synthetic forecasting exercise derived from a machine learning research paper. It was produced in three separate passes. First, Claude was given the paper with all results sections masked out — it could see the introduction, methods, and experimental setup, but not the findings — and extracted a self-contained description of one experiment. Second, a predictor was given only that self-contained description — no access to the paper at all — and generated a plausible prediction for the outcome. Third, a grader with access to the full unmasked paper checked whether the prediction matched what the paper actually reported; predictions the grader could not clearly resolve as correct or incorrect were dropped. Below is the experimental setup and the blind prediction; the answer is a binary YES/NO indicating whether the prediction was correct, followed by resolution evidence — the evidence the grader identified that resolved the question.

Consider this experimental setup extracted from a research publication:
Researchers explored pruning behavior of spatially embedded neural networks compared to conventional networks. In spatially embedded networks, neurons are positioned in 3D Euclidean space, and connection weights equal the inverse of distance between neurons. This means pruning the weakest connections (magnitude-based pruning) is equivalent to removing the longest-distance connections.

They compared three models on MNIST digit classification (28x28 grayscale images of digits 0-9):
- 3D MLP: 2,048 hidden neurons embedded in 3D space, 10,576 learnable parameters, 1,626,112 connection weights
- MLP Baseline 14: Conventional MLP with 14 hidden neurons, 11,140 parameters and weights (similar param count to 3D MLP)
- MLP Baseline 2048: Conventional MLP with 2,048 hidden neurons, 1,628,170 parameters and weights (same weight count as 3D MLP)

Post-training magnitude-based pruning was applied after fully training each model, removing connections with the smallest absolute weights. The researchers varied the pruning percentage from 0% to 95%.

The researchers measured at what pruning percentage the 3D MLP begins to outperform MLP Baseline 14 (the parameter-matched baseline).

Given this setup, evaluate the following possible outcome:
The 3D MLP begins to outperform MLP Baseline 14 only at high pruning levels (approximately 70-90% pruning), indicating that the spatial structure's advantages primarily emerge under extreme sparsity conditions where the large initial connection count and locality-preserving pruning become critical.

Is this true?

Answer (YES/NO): YES